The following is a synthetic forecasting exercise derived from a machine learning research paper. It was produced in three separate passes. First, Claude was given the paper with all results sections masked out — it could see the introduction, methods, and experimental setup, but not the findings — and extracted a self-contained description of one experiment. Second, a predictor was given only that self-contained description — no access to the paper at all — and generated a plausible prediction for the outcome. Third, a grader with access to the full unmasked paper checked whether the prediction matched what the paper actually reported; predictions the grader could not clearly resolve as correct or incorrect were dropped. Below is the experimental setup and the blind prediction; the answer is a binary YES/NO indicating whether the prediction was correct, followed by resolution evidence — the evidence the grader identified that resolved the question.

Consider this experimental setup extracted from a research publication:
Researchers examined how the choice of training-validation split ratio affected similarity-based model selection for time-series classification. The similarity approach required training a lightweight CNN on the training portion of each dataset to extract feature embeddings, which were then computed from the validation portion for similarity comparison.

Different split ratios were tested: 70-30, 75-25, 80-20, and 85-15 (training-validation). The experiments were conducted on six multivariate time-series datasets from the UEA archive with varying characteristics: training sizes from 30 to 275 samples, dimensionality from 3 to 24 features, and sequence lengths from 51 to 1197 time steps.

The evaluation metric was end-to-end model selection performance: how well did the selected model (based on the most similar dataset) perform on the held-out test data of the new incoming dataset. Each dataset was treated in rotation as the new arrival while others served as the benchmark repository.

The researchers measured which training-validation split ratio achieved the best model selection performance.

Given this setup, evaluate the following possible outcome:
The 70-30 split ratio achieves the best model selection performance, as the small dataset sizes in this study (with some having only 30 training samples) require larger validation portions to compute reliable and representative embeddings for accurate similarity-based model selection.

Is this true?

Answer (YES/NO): NO